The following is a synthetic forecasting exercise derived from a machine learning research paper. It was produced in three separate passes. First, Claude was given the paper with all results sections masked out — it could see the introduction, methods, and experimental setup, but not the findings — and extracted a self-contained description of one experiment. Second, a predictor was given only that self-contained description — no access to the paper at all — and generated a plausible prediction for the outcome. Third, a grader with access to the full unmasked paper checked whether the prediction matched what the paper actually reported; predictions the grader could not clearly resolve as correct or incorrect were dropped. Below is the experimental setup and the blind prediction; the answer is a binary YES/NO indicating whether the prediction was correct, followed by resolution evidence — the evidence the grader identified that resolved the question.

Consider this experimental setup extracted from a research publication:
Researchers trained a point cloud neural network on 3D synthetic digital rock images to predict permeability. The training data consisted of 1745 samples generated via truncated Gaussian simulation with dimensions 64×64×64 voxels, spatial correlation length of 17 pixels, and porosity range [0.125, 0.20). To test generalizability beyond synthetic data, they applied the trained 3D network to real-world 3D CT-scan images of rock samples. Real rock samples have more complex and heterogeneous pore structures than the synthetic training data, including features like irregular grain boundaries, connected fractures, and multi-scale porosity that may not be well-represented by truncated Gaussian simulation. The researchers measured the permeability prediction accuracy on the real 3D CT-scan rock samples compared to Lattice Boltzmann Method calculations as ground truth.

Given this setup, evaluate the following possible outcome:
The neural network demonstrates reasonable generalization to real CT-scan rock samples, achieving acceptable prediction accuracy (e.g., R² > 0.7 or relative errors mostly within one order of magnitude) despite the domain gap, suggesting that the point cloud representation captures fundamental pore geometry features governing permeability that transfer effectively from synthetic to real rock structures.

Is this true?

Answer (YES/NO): YES